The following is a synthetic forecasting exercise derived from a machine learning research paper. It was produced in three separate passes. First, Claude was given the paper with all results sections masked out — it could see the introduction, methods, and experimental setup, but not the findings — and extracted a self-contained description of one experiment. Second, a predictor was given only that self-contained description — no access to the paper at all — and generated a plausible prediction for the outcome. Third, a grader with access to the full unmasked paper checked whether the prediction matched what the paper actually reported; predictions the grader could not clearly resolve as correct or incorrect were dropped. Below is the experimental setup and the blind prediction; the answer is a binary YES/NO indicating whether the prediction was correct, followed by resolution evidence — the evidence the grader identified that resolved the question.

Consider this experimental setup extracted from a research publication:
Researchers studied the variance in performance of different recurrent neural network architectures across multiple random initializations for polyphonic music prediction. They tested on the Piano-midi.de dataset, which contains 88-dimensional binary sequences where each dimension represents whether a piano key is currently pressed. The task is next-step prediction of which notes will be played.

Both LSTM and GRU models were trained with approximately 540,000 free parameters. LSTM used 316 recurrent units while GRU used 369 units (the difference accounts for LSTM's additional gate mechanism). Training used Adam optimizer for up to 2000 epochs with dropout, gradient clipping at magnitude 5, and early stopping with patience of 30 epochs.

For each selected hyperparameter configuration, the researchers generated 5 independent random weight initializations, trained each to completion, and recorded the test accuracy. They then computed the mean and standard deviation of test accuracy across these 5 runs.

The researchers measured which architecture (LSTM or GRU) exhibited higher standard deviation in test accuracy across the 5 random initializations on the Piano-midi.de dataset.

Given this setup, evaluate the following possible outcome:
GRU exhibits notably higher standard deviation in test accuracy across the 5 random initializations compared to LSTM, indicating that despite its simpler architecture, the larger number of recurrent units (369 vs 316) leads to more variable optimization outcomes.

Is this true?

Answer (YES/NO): NO